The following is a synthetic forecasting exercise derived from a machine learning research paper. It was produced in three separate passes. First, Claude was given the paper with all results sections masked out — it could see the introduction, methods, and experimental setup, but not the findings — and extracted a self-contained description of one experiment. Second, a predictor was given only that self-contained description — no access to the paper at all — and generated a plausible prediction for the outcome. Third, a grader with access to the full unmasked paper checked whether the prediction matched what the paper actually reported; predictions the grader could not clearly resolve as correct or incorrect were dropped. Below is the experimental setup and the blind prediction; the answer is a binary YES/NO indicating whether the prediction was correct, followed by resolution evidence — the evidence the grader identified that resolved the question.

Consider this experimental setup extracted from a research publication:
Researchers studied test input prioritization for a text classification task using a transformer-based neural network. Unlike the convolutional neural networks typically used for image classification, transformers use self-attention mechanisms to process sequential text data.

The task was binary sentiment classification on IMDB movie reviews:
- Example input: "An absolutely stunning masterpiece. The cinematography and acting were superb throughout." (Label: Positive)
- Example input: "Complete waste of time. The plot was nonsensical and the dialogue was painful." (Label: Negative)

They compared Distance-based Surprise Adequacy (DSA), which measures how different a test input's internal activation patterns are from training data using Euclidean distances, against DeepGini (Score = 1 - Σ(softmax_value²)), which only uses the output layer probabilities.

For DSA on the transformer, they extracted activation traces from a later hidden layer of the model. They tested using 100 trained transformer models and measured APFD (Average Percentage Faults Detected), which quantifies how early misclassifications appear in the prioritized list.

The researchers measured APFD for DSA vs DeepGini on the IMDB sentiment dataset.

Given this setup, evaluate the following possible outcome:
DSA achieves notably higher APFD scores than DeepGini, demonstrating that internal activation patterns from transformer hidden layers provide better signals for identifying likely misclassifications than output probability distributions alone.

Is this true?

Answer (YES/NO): NO